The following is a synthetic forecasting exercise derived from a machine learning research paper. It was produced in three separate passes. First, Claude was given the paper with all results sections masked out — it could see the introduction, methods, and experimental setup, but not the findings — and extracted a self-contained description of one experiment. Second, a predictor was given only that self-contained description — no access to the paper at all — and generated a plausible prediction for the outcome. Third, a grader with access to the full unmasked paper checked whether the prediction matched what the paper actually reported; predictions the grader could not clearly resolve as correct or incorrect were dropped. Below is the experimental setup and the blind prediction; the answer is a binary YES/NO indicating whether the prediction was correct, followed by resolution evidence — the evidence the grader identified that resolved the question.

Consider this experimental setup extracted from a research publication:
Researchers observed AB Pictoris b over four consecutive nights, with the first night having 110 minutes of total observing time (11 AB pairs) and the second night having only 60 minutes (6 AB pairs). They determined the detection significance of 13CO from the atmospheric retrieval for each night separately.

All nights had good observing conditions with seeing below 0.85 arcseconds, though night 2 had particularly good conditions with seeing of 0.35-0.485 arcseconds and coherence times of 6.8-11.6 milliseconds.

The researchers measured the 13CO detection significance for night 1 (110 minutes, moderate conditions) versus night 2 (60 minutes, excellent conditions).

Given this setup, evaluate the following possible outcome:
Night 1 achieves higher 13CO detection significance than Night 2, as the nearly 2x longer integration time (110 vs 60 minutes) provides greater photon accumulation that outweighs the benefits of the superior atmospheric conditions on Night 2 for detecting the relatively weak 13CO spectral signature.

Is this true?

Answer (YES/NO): YES